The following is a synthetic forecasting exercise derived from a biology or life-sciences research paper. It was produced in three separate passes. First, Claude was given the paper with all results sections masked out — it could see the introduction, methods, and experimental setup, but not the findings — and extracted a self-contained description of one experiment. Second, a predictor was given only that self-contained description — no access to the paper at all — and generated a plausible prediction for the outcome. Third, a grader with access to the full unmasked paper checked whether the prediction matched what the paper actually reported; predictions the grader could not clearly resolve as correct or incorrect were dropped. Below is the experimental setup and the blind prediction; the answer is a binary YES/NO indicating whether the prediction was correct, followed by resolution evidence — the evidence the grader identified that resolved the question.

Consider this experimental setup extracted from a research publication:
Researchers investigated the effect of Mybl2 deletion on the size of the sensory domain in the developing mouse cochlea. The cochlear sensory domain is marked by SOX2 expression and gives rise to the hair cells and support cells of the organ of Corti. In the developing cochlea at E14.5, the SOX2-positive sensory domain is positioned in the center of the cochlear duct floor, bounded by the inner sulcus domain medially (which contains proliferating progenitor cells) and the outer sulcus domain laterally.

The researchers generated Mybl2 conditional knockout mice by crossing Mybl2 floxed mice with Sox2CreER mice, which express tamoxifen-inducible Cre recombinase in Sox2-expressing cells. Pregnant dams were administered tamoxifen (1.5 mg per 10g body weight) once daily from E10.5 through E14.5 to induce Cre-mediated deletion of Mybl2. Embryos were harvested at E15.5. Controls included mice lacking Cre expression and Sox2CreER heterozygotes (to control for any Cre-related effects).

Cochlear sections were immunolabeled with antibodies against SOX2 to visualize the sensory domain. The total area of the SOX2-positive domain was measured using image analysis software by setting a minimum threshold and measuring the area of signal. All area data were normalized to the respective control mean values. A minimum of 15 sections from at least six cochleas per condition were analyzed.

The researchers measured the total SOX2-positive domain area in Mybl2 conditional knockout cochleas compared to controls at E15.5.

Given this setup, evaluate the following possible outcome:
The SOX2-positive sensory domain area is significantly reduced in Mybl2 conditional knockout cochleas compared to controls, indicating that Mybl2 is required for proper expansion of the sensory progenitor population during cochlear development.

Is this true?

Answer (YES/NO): NO